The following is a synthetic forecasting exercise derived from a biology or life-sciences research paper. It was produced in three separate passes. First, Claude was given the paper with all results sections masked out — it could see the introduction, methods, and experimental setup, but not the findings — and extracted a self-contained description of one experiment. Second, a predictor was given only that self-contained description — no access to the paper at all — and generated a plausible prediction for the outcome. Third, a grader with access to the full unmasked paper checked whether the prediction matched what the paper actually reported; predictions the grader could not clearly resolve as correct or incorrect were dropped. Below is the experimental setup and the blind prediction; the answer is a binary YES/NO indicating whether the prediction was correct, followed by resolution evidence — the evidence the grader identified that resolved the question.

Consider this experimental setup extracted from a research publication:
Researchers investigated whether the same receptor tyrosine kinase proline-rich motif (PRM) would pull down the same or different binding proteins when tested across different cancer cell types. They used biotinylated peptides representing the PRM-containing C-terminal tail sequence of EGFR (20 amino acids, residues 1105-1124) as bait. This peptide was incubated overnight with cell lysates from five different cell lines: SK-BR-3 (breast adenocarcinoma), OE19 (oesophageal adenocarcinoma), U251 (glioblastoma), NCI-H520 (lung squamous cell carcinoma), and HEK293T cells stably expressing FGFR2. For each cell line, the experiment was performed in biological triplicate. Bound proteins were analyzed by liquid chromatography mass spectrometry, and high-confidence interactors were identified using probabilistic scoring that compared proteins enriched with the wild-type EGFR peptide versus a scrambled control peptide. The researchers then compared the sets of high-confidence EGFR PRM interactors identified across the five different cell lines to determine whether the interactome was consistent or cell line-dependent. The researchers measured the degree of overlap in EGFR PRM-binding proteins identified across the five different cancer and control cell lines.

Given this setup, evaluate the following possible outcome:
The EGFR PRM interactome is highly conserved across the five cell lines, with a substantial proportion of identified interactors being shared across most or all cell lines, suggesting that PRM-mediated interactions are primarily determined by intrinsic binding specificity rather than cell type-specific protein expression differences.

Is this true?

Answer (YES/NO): NO